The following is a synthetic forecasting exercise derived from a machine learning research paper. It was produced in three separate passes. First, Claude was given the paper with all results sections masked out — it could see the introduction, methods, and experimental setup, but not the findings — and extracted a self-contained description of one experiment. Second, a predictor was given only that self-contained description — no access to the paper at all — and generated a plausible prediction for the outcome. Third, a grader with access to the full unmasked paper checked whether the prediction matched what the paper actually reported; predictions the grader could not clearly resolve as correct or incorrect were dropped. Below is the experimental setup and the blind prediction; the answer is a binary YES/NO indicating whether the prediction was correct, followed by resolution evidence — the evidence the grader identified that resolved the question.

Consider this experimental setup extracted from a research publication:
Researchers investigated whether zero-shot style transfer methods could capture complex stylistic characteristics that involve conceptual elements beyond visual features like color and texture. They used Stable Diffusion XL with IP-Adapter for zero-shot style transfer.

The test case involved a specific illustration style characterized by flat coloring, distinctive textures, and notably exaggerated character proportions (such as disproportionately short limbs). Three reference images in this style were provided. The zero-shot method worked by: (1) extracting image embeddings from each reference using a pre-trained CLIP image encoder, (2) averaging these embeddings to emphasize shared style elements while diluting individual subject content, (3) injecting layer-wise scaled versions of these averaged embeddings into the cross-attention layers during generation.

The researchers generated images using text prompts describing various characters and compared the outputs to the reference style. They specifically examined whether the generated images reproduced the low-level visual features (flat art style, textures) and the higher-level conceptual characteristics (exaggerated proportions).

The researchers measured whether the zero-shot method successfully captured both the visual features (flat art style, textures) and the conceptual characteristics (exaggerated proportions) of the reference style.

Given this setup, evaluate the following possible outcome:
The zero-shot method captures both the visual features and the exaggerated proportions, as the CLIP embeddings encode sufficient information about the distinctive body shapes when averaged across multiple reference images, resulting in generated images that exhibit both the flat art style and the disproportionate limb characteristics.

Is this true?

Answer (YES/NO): NO